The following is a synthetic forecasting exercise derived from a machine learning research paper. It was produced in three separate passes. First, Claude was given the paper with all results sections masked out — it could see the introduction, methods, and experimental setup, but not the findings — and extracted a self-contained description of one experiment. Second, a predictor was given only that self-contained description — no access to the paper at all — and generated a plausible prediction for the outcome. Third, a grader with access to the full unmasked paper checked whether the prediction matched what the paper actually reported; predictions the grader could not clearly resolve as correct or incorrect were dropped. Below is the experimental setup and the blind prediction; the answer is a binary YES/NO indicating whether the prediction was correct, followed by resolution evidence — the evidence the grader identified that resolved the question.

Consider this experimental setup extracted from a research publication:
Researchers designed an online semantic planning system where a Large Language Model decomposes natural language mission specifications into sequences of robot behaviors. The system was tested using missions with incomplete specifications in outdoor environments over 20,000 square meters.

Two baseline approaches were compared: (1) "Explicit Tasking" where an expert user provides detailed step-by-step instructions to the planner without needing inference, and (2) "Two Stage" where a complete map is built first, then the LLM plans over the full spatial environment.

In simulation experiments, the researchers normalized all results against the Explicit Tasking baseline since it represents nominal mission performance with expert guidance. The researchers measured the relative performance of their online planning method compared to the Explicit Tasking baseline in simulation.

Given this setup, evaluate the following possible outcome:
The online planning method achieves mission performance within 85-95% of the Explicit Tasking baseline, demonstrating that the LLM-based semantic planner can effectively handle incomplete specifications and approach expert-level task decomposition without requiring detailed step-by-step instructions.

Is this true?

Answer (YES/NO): NO